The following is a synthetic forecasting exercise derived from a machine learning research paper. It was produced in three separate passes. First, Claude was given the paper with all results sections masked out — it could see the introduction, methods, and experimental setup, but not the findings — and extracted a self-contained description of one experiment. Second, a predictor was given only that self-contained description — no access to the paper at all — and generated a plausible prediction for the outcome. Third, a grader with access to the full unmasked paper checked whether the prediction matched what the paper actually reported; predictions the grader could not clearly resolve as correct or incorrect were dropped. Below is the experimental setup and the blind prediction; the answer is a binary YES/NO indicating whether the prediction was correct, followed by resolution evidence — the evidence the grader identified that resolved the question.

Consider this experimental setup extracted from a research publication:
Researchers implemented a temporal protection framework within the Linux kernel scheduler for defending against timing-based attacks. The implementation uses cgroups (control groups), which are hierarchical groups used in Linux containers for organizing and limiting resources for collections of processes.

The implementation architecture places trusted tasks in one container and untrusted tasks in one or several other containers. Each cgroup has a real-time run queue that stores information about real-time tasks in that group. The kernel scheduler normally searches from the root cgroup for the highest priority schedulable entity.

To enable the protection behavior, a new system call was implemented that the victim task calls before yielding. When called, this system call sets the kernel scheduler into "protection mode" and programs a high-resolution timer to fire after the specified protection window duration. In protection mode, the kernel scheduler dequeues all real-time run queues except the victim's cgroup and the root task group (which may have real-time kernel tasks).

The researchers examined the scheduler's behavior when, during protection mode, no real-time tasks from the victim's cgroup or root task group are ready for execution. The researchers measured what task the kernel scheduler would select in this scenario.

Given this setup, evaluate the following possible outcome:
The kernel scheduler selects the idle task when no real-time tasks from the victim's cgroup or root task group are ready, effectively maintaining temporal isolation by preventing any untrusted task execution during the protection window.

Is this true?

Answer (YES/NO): YES